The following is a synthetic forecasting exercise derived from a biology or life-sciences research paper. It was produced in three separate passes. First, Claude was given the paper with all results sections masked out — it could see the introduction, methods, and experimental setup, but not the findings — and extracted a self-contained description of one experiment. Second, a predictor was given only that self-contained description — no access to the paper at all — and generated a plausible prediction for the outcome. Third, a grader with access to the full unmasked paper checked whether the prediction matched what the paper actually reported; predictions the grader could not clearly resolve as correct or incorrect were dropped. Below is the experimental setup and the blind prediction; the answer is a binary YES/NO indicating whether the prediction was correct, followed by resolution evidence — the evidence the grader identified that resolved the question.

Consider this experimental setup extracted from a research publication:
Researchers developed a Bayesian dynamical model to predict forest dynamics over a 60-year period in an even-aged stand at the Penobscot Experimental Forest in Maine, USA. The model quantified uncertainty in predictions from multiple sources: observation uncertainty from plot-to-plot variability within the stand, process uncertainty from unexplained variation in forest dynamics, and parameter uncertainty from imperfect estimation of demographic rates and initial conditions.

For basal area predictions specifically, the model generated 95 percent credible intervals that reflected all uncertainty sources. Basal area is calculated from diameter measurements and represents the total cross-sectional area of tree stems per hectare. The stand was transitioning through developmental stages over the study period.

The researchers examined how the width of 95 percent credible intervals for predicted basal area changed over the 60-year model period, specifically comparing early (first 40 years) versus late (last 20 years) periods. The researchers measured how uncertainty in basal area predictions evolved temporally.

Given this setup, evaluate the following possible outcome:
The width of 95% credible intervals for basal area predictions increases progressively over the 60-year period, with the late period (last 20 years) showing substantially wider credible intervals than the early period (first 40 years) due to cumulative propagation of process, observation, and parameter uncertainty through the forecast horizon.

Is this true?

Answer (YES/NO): NO